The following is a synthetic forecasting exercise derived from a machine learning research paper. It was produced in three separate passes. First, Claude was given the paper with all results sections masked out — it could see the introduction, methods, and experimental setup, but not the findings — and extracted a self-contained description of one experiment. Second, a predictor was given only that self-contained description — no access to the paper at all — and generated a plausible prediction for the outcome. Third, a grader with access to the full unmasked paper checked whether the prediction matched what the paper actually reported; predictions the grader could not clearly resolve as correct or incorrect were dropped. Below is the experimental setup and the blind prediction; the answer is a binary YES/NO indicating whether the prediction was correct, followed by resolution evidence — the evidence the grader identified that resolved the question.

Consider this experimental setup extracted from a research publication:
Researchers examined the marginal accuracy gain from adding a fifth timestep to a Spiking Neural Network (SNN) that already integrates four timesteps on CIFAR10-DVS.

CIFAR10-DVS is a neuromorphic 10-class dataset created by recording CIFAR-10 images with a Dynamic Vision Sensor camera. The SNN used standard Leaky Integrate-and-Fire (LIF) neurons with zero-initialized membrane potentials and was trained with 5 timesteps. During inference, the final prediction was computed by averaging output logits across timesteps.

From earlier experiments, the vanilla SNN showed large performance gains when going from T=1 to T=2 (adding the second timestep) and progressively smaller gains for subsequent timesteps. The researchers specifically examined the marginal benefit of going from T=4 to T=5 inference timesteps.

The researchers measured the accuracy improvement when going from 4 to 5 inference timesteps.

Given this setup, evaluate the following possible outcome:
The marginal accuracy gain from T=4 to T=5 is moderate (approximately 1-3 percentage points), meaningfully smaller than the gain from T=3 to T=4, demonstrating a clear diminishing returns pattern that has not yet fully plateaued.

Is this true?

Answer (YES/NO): NO